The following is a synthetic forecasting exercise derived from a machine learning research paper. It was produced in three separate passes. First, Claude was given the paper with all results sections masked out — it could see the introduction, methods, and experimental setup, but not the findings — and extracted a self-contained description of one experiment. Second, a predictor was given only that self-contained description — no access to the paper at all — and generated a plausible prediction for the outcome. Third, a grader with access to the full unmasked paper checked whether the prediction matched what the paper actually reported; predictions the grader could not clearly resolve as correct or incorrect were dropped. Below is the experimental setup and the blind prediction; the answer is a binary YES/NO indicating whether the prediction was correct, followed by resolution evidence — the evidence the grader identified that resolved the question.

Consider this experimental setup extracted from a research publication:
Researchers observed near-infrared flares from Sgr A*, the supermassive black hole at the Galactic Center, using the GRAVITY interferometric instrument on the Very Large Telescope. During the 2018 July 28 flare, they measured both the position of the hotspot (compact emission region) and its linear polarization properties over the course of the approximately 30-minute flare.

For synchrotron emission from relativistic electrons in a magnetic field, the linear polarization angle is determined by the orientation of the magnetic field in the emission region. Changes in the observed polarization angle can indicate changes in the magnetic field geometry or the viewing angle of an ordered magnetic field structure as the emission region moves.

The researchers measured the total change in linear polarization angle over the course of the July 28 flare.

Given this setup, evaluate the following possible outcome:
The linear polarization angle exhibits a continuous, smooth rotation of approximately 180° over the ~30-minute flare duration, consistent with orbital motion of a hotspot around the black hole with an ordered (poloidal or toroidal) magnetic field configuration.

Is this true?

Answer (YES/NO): YES